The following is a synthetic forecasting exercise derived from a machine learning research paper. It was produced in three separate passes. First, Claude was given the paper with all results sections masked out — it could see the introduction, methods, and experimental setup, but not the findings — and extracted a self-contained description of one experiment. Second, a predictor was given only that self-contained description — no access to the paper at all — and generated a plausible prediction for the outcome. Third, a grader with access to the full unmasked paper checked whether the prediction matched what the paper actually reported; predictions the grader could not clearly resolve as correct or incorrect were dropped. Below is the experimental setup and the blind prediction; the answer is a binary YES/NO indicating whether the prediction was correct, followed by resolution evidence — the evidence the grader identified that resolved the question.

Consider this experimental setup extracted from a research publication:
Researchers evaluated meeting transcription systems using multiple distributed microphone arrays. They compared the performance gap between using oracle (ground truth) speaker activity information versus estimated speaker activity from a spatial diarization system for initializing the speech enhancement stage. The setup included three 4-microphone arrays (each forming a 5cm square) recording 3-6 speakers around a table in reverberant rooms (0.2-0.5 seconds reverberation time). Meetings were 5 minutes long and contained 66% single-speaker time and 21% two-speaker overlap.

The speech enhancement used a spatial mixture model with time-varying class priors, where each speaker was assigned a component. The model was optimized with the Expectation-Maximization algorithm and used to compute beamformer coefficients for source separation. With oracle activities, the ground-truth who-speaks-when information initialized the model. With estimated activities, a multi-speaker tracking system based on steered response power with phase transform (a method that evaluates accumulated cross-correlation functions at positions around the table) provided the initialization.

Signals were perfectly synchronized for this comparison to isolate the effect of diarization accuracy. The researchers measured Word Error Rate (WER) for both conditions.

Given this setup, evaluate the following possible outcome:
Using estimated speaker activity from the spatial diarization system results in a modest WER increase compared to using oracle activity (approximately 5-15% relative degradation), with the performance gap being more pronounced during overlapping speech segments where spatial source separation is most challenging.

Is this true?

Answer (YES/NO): NO